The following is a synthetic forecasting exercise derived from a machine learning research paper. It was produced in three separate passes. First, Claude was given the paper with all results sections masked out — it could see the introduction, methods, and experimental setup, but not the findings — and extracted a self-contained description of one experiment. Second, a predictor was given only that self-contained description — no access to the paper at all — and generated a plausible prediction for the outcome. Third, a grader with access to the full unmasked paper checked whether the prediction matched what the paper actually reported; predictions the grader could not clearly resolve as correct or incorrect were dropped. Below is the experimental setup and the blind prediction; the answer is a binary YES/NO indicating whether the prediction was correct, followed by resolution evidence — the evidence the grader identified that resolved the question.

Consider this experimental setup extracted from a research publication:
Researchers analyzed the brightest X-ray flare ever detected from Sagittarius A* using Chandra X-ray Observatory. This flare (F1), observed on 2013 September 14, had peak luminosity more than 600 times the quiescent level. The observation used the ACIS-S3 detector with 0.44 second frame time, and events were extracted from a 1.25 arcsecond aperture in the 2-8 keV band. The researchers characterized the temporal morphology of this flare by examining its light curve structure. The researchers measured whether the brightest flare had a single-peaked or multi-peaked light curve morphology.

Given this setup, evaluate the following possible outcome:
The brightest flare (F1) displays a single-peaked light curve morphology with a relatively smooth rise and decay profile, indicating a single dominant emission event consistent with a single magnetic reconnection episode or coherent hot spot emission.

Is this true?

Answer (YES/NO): NO